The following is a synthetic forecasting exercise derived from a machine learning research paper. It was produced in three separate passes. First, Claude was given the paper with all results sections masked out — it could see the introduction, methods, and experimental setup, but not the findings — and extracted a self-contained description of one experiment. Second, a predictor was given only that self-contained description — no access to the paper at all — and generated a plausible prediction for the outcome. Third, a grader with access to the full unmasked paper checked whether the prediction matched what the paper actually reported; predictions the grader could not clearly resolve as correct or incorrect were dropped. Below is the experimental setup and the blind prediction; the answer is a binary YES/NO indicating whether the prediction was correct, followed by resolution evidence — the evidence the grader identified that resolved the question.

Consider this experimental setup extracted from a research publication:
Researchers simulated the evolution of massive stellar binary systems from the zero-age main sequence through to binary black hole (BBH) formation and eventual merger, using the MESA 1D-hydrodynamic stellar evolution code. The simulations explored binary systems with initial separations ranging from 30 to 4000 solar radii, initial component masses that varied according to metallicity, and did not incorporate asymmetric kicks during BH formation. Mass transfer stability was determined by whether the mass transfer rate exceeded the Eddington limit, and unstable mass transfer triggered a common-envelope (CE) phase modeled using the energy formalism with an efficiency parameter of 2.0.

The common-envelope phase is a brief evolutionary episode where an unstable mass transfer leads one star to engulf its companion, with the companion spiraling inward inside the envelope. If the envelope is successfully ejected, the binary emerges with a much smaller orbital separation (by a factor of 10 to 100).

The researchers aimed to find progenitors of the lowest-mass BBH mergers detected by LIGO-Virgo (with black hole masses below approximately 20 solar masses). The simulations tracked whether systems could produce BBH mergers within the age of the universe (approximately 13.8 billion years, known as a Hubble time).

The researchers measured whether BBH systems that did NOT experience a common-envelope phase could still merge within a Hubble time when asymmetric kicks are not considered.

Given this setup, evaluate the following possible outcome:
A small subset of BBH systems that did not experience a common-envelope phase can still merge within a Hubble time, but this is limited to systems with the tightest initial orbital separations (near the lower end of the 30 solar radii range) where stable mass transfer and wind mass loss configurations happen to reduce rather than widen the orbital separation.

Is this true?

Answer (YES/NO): NO